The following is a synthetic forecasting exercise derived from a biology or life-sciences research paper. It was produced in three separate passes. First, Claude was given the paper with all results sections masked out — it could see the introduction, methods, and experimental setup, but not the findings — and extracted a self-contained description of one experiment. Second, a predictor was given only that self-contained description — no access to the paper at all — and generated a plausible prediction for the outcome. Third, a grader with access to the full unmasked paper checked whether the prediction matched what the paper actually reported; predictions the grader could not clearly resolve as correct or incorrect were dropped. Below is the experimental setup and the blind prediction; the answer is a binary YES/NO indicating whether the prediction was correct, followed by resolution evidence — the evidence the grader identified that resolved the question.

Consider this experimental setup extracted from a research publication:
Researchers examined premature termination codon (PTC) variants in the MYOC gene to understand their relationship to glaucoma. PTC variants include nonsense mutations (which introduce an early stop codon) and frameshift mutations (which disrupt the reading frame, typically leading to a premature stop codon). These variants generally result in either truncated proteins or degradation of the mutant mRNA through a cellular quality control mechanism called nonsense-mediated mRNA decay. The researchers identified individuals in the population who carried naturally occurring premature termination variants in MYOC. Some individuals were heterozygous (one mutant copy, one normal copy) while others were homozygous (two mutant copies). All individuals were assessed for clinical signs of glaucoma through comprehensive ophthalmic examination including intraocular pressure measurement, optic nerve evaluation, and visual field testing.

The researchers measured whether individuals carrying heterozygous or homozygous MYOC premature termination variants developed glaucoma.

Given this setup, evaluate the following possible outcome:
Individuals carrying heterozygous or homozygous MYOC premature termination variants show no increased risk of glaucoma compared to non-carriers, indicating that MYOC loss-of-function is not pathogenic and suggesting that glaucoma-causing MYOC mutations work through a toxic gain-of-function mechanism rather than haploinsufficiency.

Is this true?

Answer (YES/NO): YES